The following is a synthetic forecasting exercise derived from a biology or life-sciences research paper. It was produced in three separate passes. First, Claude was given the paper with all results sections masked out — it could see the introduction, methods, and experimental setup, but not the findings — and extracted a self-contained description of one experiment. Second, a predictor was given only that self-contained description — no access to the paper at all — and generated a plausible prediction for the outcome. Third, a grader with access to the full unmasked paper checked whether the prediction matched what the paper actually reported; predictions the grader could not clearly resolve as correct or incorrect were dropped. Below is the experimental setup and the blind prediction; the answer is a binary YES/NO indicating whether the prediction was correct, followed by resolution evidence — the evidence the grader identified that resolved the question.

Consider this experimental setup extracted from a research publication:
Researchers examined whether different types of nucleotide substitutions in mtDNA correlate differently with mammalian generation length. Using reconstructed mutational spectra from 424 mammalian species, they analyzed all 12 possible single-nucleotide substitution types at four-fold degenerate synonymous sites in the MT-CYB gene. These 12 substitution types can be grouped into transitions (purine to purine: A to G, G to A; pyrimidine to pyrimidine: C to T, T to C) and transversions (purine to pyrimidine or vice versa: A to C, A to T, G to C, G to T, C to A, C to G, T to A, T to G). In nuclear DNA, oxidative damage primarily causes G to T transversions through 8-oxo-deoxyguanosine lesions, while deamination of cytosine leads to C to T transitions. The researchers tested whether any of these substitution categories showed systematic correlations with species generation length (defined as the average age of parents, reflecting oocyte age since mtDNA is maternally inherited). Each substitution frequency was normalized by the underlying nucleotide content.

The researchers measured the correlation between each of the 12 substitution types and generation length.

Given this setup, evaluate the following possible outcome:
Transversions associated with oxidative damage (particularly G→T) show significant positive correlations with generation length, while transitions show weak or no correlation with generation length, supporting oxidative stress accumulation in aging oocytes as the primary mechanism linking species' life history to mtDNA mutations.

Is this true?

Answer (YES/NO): NO